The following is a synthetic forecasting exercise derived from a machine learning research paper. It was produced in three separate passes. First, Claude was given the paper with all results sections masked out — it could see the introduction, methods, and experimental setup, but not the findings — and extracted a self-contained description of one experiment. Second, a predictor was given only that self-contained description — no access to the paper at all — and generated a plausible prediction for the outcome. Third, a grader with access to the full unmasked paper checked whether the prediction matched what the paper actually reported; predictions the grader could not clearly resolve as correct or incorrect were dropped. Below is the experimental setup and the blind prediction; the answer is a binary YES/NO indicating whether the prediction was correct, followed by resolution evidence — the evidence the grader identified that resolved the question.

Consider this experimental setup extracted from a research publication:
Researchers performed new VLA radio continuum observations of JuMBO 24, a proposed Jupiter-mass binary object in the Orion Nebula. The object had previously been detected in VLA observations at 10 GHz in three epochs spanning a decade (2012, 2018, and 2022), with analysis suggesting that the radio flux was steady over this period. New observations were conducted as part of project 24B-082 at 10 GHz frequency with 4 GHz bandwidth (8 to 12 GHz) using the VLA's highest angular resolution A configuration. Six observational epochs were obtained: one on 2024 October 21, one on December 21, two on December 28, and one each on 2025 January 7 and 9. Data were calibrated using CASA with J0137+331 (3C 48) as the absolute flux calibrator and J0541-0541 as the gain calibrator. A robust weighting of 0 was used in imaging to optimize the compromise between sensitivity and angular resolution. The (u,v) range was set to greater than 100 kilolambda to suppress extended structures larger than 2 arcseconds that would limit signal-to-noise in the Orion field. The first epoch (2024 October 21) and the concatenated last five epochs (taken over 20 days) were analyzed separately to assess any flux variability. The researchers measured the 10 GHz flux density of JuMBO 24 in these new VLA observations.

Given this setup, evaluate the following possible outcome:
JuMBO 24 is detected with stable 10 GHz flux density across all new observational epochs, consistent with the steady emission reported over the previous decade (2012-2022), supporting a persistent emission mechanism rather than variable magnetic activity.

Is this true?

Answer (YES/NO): YES